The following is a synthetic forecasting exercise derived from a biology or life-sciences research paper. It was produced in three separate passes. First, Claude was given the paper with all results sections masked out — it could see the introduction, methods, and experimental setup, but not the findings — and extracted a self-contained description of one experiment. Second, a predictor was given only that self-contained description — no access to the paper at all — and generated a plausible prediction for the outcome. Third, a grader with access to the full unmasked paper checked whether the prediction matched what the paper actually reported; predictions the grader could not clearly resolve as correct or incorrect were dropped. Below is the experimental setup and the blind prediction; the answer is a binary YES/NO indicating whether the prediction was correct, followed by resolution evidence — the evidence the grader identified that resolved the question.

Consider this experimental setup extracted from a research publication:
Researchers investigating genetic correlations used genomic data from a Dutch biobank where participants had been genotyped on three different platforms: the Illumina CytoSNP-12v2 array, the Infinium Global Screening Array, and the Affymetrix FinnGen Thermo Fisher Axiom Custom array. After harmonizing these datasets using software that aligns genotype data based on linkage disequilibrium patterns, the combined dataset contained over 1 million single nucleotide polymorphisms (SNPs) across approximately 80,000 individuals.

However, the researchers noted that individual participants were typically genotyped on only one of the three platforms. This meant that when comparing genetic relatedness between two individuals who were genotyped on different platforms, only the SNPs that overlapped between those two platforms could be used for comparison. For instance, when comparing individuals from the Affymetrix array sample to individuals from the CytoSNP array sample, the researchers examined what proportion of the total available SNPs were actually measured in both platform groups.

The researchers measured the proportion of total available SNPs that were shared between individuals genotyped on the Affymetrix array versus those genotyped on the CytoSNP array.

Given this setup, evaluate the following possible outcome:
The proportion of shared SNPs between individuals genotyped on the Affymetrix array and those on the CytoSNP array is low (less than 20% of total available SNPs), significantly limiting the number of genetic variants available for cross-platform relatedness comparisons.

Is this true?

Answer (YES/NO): YES